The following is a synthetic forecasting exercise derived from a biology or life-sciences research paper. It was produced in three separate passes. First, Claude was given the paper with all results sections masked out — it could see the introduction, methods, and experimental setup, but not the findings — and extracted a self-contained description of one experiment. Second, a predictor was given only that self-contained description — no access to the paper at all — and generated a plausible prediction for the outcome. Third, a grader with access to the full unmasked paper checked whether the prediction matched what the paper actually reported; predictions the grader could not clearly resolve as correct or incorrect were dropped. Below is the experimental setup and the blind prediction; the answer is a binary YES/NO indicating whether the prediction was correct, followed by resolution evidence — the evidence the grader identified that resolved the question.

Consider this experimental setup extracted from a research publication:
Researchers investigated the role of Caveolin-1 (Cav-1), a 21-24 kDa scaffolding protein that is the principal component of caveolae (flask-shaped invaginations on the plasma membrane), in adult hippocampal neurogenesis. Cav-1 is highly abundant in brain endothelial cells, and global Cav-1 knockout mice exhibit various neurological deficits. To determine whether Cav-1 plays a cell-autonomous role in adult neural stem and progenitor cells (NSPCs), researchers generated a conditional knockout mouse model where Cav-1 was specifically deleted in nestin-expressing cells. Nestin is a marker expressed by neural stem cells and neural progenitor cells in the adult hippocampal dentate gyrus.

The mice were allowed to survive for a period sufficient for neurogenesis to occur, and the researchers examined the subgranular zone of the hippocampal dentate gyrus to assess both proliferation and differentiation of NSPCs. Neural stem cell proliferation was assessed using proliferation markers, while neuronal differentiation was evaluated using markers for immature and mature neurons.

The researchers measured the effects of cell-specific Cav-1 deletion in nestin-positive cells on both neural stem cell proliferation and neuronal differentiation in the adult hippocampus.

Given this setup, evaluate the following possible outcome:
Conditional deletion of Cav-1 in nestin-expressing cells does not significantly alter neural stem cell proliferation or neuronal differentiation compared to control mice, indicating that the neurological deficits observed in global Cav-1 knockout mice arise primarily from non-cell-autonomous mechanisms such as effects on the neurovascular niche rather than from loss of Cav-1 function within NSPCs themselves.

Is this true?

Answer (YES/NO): NO